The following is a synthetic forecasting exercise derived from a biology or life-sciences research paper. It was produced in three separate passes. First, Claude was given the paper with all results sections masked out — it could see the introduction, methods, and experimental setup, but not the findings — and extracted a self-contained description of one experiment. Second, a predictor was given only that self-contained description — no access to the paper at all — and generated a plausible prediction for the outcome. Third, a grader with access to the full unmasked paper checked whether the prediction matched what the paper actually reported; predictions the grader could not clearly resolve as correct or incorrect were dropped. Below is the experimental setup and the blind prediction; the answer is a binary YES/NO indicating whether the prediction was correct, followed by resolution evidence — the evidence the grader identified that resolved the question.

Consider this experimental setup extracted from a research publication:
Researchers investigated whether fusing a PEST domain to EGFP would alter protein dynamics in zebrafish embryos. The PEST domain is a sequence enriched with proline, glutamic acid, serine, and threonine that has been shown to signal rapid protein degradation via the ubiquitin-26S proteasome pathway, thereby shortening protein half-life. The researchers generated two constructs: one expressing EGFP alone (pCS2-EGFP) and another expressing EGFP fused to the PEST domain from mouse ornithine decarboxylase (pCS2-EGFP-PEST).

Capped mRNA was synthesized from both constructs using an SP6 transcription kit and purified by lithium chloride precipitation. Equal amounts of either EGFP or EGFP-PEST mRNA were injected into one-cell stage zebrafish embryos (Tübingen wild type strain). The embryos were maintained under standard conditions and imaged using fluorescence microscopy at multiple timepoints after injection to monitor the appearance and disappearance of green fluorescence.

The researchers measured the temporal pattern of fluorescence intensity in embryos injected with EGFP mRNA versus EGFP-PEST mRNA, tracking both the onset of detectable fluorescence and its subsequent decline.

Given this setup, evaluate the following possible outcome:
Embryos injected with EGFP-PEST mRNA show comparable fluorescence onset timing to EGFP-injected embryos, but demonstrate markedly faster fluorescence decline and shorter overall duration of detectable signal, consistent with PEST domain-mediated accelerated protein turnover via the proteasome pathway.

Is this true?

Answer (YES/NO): NO